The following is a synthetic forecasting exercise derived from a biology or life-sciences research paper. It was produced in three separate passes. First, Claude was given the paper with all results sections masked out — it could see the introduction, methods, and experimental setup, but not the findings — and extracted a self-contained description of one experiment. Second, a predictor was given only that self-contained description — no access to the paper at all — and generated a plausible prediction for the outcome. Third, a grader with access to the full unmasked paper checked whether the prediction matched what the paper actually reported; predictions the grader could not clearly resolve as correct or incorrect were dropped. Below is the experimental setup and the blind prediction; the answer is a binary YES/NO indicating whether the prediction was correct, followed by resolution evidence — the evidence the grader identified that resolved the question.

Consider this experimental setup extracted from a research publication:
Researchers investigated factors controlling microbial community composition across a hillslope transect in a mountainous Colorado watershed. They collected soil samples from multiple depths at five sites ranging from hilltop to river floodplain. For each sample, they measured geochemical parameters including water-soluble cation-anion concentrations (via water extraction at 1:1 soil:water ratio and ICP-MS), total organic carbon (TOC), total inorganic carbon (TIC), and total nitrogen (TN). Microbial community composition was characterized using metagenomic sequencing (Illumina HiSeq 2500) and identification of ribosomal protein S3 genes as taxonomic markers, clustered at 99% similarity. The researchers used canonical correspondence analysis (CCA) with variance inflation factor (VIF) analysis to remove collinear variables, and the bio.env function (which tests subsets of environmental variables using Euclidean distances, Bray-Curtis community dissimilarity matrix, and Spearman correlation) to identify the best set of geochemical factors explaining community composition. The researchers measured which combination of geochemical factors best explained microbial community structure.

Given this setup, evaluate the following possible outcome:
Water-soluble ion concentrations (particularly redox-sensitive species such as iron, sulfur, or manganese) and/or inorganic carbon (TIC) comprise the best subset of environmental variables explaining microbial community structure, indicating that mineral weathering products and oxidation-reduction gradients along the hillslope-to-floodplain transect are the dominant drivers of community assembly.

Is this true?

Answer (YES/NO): NO